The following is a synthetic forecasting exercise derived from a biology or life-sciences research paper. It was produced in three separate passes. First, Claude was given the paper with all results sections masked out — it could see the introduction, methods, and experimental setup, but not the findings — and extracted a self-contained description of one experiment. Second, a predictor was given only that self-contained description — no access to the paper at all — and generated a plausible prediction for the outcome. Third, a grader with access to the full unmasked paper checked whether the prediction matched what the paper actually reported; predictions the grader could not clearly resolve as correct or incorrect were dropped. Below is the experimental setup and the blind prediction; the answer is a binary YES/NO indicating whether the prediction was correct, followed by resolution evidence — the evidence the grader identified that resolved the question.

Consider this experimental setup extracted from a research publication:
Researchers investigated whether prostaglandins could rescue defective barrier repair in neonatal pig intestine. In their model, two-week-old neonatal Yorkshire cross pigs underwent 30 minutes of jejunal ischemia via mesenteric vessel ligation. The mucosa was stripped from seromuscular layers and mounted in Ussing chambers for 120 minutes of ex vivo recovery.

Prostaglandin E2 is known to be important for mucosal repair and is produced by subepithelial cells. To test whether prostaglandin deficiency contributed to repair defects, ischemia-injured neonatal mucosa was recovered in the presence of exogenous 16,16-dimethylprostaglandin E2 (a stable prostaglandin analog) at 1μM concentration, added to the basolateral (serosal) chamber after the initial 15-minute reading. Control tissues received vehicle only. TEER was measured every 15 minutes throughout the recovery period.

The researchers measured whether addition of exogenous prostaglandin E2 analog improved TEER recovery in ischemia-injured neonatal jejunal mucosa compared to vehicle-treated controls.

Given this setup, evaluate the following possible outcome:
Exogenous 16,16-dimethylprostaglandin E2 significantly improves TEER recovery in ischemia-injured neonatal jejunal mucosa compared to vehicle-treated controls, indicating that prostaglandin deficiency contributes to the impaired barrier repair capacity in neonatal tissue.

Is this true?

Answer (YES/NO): NO